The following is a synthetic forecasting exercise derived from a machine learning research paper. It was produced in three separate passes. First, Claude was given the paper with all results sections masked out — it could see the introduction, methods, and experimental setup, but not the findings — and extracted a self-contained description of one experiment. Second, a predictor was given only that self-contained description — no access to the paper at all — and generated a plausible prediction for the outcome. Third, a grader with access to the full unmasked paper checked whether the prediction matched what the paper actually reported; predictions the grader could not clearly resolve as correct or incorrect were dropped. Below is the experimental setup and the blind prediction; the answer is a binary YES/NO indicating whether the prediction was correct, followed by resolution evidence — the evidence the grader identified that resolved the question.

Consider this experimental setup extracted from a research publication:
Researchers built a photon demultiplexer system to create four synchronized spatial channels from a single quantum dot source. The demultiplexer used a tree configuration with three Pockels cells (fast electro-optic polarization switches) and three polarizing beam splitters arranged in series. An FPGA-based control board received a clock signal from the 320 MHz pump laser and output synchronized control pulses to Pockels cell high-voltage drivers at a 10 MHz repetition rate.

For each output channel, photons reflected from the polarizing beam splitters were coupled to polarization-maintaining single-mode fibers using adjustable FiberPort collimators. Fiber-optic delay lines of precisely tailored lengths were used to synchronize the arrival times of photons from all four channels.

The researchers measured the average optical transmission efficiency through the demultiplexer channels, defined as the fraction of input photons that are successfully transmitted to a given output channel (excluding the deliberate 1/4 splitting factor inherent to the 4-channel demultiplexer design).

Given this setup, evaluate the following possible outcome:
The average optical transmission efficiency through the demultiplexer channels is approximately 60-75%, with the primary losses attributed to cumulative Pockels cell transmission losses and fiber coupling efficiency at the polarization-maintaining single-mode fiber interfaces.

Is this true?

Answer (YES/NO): YES